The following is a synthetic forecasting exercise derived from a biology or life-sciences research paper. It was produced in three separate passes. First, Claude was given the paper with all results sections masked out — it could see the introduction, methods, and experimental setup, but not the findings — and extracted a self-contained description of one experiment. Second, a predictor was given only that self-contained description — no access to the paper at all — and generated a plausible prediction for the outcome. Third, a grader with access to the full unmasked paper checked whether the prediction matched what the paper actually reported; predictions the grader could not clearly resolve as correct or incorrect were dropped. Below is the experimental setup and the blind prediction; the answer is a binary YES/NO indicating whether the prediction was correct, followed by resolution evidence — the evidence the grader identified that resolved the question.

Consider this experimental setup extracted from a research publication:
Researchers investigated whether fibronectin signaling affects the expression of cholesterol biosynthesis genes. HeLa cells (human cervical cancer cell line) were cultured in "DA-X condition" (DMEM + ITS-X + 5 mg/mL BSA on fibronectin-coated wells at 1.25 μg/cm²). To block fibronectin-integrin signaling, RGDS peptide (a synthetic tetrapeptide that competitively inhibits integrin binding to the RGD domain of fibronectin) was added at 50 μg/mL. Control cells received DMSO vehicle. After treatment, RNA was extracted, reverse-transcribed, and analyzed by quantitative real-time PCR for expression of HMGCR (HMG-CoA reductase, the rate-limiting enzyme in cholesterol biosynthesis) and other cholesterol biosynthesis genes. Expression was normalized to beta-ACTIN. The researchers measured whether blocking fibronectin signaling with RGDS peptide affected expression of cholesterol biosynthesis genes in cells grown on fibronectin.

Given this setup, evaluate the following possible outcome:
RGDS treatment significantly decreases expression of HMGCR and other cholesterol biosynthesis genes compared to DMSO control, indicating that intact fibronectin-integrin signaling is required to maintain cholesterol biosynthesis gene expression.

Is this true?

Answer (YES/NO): NO